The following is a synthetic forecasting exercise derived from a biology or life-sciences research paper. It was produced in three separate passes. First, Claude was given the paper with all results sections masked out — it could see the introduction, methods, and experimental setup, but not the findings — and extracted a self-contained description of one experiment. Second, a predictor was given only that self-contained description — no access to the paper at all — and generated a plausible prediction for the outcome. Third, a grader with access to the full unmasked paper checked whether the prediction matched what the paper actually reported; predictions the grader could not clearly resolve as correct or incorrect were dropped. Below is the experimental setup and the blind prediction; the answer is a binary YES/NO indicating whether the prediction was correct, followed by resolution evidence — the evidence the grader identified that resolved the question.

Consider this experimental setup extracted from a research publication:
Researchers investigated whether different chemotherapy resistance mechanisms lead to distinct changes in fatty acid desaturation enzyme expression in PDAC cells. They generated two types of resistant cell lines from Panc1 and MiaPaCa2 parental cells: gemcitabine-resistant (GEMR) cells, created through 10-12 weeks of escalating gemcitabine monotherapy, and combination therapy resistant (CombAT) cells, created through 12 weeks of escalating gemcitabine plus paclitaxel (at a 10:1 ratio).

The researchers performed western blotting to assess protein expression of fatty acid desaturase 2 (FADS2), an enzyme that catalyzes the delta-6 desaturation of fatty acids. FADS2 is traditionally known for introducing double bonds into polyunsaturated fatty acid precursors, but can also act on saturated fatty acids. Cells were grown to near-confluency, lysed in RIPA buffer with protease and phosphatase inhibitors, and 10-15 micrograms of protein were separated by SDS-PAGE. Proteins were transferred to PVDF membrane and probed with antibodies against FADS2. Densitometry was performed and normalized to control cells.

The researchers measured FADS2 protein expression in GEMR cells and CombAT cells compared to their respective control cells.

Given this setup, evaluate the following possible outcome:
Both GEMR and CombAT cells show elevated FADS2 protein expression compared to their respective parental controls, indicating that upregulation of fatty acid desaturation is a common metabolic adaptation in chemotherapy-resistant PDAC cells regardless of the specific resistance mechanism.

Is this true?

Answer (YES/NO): NO